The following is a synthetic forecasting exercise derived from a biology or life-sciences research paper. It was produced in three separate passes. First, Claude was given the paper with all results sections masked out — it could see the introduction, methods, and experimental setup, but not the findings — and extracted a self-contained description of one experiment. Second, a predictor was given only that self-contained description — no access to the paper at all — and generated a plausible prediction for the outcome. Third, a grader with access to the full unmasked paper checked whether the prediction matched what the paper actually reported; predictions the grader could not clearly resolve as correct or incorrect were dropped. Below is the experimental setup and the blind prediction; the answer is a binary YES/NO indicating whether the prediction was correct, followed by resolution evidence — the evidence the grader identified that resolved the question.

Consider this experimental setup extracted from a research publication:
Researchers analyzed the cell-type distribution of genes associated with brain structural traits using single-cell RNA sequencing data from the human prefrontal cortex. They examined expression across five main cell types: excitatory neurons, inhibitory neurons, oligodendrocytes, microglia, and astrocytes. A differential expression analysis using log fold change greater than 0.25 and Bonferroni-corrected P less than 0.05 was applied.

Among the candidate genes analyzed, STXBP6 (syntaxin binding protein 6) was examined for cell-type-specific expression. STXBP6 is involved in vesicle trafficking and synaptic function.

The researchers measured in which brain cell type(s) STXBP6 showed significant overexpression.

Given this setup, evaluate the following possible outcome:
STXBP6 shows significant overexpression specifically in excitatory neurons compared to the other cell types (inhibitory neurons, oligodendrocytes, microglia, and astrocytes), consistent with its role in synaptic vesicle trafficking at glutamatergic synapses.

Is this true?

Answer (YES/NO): NO